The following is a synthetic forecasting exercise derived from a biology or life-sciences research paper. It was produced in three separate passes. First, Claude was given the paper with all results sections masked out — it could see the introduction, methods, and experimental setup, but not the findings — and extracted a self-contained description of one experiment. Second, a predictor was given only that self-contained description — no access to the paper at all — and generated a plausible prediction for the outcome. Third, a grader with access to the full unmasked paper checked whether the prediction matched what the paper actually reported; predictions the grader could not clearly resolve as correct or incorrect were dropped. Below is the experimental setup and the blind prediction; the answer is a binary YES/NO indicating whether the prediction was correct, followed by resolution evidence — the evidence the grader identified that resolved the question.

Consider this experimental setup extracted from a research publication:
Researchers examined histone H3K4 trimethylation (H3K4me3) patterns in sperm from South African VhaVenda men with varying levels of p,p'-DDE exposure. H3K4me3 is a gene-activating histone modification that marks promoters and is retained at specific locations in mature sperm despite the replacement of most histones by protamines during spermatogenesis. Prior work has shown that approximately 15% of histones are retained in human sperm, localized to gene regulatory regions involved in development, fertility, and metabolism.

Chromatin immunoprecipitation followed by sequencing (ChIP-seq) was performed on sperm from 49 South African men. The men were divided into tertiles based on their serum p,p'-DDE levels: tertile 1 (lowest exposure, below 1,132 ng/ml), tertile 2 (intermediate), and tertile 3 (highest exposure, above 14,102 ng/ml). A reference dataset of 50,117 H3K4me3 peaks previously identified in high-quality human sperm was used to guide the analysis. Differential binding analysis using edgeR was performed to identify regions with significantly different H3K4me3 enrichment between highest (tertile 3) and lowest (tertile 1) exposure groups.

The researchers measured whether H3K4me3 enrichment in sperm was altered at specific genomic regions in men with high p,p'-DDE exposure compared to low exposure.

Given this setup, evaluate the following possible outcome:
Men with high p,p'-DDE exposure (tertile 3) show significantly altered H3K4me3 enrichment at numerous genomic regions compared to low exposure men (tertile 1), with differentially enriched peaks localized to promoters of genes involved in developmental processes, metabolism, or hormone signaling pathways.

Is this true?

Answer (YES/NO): NO